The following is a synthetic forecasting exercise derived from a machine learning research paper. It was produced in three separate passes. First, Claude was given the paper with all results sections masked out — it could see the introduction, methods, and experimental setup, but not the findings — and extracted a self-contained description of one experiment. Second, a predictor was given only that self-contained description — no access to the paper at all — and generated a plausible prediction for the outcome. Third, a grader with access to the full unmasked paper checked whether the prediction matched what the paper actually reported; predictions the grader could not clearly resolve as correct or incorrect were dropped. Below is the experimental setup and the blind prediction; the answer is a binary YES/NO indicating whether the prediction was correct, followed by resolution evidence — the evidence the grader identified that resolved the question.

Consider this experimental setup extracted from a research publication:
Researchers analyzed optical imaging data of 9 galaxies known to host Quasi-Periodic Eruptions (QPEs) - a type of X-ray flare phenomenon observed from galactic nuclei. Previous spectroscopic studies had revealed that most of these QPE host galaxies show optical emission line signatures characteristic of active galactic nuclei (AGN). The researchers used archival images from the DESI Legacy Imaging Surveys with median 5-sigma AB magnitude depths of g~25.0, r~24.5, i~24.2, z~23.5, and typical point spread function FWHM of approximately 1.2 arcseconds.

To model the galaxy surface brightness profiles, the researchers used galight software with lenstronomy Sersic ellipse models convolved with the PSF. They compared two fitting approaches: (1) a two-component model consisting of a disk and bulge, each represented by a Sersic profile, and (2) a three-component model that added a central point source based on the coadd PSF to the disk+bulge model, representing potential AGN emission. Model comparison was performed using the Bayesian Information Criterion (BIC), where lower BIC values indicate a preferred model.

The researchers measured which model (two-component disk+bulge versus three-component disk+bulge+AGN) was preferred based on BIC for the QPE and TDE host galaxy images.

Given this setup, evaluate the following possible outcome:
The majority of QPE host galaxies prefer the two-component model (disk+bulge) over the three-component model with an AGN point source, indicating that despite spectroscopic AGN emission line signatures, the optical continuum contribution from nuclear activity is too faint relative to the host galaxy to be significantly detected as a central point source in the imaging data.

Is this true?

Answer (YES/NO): YES